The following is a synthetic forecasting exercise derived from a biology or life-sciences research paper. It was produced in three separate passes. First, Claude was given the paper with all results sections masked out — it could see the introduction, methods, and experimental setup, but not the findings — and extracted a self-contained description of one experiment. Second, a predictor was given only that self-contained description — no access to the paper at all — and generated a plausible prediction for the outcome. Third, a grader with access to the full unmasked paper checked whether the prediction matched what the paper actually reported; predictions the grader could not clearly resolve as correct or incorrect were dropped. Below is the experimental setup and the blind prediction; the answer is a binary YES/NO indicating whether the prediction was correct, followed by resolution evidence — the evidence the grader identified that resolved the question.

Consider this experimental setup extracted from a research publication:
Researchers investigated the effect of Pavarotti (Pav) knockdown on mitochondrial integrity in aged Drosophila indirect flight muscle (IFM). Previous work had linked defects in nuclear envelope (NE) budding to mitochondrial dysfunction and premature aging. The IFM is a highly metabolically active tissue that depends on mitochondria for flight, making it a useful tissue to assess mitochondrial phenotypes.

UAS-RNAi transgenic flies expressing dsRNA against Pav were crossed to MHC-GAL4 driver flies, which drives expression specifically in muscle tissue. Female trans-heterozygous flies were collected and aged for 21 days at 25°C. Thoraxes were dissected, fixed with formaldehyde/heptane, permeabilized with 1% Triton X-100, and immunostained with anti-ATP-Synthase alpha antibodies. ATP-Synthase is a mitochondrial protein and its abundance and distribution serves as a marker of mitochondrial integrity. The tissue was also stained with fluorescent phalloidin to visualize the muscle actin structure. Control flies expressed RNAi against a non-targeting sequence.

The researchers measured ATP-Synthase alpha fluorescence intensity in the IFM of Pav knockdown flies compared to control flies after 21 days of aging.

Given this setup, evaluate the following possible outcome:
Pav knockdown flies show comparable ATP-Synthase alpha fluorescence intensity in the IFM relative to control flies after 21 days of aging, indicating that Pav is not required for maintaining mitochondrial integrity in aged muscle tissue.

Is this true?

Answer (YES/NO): NO